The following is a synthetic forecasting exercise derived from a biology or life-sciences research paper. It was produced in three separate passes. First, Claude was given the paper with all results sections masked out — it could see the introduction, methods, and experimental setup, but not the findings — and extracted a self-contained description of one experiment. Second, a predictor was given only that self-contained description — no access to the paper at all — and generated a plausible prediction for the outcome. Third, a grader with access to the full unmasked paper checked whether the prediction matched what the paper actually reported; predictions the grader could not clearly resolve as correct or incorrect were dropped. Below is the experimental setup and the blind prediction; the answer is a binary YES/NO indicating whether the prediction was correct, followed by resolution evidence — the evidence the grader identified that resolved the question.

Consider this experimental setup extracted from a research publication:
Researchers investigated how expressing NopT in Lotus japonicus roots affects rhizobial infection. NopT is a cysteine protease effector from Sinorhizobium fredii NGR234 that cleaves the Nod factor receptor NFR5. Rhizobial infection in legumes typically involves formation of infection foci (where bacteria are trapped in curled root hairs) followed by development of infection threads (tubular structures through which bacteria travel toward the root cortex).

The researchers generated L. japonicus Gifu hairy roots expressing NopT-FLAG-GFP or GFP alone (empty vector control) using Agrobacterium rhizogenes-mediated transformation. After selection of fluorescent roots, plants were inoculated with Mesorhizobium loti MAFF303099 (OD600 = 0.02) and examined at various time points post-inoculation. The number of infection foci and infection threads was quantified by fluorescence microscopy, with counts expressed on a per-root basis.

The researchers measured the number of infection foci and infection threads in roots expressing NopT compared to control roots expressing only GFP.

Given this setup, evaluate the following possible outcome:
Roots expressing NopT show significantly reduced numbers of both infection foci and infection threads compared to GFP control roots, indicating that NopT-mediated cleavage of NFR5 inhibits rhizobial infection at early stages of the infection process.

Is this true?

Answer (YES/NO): YES